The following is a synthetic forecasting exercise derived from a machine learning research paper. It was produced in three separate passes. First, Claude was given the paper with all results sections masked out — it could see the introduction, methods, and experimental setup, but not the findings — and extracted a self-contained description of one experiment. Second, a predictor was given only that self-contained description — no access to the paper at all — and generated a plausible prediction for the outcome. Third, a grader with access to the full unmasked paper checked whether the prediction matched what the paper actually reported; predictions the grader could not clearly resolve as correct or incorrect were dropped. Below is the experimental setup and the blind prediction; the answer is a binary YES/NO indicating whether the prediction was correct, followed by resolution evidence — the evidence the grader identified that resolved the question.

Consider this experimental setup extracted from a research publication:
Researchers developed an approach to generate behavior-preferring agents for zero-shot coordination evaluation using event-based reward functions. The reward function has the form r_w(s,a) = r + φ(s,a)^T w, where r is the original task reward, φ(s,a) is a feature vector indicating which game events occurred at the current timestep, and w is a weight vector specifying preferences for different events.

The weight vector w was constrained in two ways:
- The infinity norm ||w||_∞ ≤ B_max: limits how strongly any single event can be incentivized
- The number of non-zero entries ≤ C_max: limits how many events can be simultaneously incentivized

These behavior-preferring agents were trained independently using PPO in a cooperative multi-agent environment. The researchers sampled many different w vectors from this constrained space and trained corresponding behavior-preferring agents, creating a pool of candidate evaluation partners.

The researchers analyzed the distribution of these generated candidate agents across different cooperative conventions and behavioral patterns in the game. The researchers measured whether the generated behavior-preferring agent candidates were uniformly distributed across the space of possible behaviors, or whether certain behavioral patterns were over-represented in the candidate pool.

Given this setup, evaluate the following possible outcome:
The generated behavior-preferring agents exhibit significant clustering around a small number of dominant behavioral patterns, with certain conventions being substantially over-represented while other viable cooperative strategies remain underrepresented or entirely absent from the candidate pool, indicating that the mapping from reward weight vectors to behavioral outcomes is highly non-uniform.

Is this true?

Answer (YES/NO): YES